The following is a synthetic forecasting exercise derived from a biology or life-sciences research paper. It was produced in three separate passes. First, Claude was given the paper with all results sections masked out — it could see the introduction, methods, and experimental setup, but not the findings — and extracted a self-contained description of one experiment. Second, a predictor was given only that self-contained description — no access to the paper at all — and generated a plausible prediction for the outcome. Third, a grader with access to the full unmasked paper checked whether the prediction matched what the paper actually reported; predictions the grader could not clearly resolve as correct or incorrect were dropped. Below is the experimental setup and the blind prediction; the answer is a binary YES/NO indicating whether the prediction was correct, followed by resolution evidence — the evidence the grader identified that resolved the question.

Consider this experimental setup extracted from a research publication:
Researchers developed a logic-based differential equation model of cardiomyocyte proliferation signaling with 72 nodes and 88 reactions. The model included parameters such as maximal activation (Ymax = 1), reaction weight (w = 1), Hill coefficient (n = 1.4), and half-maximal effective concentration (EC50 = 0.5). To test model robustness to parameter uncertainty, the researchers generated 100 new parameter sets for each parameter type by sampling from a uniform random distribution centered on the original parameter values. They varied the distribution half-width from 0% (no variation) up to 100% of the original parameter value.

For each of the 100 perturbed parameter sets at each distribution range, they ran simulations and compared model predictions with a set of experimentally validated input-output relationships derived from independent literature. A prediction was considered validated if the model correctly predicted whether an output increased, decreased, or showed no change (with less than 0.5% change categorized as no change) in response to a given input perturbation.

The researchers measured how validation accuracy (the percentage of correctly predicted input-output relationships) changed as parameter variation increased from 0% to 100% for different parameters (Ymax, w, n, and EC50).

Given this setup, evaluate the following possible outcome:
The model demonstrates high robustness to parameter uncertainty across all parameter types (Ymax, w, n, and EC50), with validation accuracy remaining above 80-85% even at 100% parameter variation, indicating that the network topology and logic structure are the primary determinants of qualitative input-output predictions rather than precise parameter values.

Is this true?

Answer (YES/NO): NO